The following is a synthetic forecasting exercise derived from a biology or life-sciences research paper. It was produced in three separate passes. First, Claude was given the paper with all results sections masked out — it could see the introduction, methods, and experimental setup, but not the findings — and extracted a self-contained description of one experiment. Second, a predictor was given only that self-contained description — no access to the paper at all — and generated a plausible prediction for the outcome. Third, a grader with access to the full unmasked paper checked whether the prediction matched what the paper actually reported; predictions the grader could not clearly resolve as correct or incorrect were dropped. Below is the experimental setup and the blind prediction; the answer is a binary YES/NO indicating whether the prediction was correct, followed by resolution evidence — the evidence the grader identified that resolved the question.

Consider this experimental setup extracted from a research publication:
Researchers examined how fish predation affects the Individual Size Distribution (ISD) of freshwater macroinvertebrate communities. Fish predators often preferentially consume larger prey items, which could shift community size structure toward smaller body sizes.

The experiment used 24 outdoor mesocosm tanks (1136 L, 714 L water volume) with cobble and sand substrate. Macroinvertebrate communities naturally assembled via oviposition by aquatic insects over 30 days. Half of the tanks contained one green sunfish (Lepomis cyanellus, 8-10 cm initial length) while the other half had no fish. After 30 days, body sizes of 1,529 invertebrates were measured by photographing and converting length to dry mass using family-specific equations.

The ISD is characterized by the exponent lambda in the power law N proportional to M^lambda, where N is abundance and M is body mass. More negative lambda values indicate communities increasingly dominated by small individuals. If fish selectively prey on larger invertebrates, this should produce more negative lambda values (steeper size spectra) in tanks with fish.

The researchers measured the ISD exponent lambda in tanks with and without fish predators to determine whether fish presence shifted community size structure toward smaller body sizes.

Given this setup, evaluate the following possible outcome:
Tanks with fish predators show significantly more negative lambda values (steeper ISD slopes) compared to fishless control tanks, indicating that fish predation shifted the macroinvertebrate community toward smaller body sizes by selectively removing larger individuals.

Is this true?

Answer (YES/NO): NO